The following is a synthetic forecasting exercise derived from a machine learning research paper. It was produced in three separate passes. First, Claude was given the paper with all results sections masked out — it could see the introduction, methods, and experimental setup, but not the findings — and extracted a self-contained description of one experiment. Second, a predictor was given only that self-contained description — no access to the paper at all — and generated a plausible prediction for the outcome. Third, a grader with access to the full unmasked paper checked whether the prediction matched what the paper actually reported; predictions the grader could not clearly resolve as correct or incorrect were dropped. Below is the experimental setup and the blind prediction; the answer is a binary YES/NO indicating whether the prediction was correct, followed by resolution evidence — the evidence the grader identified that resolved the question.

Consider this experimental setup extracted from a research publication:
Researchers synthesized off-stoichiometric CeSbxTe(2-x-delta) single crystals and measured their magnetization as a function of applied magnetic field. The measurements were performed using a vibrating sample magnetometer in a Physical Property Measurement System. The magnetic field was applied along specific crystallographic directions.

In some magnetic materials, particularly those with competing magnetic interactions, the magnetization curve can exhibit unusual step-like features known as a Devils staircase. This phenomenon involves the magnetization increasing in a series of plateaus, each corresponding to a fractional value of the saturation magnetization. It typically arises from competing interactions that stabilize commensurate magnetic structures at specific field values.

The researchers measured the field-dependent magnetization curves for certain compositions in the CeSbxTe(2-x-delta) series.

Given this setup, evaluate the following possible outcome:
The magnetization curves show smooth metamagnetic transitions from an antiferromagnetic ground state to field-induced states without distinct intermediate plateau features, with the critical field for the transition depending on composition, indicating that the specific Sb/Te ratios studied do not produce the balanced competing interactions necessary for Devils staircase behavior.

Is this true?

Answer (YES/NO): NO